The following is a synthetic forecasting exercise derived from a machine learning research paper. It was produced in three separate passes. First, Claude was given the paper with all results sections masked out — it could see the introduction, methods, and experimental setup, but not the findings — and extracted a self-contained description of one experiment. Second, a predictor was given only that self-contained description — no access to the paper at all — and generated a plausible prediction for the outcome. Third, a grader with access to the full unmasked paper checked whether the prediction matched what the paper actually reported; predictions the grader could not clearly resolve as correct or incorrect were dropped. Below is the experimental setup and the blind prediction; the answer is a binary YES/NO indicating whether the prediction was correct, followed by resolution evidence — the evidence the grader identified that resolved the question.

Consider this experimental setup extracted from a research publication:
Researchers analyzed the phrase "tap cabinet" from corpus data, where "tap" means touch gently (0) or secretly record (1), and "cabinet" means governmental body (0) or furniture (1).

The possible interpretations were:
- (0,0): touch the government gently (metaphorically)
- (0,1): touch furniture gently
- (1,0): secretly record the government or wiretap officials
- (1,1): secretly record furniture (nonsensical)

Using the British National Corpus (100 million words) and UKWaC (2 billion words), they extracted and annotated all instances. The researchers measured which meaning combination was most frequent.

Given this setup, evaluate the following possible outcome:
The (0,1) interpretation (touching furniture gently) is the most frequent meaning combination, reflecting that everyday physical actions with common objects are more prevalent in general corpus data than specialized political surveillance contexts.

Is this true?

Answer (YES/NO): NO